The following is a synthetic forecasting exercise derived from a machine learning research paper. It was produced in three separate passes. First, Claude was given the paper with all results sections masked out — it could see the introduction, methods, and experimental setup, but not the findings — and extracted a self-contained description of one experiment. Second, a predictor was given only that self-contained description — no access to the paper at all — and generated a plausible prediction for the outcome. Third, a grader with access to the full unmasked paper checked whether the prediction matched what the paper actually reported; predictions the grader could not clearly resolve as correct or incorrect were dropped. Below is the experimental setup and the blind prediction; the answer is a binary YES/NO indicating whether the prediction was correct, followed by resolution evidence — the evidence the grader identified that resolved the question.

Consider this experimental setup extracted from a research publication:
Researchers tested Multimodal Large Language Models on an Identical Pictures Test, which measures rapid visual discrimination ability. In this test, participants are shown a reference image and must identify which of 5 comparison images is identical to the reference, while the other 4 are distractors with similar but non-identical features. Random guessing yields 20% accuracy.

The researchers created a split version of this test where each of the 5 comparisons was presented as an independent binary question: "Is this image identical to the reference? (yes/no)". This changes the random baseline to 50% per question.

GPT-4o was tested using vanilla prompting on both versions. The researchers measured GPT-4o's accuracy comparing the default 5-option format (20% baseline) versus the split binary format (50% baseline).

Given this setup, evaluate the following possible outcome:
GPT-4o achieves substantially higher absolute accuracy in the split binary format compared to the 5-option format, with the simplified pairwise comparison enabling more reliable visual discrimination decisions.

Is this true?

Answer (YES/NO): YES